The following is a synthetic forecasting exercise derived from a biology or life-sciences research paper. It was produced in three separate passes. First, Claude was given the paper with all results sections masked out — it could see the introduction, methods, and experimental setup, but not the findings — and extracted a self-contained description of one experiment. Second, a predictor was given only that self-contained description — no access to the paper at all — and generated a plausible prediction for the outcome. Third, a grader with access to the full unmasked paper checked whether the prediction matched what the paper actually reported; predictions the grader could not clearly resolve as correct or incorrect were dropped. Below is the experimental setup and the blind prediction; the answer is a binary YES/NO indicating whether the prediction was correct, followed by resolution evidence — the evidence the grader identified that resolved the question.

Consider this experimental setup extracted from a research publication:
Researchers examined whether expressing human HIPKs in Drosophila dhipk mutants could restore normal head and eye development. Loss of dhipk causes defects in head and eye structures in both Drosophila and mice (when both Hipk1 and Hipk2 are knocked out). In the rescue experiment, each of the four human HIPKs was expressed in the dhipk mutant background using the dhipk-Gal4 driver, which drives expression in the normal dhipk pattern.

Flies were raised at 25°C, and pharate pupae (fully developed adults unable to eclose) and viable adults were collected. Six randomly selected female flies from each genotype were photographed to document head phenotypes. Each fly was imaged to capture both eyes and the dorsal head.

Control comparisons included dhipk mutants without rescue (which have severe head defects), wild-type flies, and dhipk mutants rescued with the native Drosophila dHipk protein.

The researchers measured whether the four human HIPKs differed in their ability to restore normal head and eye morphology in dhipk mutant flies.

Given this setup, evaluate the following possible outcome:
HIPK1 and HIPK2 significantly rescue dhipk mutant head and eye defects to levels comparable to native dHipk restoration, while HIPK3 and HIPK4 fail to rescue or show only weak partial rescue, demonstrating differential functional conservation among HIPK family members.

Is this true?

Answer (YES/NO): NO